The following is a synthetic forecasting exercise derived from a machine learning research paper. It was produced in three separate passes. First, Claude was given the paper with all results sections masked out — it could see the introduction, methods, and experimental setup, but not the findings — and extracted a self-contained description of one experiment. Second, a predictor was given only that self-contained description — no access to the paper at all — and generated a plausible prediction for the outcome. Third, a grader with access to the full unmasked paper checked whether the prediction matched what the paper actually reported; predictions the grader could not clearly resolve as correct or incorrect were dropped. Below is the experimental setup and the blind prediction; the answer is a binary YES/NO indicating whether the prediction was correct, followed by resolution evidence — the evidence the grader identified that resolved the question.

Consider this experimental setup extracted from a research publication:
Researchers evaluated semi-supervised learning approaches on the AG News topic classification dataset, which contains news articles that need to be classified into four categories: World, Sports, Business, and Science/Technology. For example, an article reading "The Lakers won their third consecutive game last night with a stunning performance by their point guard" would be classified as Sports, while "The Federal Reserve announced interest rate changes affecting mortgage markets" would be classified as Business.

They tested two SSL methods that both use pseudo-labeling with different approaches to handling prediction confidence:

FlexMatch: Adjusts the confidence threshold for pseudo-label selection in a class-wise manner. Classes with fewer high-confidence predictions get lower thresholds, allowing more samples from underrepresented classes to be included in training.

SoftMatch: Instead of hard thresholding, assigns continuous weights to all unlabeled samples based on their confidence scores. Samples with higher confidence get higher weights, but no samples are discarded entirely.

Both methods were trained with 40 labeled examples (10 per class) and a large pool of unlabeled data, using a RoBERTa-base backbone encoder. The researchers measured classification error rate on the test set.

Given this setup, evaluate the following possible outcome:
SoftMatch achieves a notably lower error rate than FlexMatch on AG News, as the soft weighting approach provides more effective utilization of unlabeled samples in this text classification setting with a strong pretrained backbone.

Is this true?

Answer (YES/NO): YES